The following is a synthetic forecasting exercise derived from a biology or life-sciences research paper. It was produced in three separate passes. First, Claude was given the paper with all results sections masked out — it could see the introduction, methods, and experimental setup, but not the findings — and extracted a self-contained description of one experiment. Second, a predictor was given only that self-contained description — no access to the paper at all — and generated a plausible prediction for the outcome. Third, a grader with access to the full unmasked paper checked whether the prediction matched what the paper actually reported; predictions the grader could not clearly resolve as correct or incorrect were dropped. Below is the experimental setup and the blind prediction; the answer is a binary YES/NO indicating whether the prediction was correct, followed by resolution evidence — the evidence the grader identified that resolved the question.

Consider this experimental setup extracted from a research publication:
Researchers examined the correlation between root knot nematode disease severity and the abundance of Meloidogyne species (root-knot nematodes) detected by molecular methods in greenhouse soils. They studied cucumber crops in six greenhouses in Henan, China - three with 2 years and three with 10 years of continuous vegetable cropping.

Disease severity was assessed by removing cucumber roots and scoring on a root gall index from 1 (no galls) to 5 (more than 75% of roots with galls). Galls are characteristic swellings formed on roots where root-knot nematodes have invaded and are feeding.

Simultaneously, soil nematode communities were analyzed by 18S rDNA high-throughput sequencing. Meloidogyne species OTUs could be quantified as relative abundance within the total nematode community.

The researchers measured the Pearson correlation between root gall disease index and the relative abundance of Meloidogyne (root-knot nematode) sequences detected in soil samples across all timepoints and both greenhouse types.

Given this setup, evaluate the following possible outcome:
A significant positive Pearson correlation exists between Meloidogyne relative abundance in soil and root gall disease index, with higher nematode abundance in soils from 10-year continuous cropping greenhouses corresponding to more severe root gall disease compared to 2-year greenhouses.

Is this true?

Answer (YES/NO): YES